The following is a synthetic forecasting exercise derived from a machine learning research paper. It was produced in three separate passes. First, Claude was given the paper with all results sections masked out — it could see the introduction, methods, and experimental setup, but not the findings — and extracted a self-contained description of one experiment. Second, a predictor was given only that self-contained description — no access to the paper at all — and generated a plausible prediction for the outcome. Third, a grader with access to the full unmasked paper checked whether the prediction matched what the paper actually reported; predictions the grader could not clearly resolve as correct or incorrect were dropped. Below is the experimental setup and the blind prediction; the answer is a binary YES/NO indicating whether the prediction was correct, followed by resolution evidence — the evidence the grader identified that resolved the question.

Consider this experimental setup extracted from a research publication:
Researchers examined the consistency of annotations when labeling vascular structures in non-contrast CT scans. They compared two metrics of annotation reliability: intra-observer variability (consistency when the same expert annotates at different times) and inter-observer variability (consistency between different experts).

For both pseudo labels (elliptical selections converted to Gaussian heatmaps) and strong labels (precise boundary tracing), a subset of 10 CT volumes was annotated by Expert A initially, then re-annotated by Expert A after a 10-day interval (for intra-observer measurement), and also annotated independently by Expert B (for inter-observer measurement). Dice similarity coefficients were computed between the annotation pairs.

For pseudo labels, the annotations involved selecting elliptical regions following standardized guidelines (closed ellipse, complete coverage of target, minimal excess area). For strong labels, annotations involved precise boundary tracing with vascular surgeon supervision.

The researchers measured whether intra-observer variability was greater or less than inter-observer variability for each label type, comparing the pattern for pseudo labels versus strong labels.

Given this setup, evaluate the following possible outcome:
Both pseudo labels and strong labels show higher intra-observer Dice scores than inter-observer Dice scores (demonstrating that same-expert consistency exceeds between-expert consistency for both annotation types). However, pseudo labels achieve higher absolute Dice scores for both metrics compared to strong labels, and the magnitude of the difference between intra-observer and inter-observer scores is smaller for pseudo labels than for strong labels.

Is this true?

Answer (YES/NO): NO